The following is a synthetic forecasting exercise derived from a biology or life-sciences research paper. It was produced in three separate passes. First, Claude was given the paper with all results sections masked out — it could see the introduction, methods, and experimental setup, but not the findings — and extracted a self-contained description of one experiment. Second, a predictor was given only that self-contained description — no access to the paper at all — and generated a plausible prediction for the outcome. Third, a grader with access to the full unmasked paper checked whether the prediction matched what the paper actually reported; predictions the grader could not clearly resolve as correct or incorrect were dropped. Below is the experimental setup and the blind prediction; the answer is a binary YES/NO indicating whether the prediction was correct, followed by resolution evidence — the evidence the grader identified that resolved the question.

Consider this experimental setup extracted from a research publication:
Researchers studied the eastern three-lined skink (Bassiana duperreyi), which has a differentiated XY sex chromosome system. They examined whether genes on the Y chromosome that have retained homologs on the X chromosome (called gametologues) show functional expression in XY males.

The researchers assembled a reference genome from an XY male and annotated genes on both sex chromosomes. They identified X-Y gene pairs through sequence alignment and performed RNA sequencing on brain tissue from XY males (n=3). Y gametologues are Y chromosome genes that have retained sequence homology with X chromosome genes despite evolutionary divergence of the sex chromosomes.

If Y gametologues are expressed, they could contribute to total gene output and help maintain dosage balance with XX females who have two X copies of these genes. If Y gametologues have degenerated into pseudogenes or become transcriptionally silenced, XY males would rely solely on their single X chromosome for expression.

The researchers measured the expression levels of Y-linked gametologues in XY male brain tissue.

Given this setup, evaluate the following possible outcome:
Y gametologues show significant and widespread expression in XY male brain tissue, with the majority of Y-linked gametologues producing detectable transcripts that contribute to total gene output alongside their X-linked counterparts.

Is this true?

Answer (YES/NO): YES